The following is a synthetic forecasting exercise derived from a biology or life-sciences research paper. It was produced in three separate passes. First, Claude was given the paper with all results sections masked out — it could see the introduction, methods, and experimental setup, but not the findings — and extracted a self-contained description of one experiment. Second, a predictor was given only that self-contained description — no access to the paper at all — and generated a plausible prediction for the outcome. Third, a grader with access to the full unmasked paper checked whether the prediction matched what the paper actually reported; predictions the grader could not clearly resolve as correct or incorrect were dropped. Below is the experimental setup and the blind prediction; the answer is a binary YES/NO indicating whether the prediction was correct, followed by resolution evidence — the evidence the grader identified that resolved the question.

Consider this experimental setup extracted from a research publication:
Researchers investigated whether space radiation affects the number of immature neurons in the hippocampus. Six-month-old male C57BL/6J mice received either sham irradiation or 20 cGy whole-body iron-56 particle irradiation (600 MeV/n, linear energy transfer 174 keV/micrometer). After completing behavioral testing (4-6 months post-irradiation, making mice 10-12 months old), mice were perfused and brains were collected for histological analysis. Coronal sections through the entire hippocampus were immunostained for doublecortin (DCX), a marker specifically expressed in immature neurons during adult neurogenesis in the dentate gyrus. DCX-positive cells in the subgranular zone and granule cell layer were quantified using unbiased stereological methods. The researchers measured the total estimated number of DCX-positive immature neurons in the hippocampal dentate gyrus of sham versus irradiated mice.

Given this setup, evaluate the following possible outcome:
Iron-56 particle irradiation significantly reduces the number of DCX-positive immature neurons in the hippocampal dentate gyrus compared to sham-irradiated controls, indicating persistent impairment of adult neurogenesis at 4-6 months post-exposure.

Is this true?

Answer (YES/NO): YES